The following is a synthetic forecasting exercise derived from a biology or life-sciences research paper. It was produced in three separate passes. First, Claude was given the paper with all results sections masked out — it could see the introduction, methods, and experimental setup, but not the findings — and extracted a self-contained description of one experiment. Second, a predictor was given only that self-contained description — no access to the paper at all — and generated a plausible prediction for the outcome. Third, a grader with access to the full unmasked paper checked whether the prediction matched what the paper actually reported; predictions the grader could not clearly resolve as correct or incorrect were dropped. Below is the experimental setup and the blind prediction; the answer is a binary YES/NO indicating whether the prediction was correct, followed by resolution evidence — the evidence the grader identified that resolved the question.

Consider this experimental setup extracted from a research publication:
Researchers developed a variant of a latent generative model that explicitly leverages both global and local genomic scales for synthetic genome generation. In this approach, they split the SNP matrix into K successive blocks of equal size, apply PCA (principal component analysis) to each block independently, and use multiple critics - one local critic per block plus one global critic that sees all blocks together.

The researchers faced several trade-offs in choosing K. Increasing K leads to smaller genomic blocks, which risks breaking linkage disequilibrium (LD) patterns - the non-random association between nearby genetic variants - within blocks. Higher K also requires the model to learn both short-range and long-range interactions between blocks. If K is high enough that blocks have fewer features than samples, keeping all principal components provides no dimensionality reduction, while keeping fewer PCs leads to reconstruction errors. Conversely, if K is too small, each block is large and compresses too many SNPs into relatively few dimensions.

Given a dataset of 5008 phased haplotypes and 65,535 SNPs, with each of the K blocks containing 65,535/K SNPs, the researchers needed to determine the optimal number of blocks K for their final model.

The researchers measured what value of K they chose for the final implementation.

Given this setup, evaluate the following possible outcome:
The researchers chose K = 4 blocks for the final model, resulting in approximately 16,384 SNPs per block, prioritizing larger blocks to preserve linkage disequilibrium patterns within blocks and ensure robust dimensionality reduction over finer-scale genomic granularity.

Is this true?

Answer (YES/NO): NO